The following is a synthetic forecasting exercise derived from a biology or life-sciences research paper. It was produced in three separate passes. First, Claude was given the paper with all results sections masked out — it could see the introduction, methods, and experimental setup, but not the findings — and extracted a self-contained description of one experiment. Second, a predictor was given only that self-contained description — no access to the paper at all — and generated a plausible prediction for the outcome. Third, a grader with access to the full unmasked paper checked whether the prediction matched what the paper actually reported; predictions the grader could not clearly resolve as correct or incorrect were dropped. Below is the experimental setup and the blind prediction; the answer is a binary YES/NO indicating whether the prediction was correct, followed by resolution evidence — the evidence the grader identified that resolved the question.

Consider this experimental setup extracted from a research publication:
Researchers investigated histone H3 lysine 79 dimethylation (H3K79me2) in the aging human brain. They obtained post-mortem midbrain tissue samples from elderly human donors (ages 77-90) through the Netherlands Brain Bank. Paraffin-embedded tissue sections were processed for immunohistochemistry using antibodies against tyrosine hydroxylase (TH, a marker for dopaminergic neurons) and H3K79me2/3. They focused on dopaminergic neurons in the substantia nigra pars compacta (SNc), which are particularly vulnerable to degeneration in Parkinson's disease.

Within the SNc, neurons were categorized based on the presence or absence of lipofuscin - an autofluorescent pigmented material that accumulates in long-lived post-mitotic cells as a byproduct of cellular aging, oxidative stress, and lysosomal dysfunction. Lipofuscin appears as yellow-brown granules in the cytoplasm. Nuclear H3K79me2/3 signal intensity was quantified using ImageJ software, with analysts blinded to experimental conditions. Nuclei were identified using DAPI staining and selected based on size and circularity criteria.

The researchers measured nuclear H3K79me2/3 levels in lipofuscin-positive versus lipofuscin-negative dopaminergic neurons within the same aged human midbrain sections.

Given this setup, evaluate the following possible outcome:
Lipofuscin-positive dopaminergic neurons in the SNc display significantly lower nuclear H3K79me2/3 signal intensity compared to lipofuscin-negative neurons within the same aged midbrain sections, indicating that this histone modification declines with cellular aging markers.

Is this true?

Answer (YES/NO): NO